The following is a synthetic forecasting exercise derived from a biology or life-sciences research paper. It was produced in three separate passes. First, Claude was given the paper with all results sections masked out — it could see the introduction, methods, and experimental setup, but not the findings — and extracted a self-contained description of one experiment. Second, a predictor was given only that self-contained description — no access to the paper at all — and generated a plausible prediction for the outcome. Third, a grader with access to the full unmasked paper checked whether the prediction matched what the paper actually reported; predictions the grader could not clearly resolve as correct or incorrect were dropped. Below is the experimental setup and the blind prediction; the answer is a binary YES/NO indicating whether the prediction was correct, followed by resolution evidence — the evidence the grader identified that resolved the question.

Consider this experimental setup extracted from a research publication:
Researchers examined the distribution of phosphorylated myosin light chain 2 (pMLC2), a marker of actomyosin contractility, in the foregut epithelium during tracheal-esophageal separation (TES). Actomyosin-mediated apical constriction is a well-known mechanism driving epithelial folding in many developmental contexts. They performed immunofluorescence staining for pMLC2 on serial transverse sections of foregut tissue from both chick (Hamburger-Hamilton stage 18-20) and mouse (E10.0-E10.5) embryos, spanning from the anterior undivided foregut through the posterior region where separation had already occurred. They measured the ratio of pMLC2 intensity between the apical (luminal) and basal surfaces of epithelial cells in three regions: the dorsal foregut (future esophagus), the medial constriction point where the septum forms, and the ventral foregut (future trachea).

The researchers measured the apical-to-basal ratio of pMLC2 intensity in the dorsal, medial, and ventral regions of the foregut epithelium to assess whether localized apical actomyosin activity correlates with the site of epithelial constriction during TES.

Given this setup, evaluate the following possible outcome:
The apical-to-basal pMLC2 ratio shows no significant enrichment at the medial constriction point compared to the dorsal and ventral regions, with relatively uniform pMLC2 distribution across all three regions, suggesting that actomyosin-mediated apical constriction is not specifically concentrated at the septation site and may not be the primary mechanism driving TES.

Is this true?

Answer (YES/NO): NO